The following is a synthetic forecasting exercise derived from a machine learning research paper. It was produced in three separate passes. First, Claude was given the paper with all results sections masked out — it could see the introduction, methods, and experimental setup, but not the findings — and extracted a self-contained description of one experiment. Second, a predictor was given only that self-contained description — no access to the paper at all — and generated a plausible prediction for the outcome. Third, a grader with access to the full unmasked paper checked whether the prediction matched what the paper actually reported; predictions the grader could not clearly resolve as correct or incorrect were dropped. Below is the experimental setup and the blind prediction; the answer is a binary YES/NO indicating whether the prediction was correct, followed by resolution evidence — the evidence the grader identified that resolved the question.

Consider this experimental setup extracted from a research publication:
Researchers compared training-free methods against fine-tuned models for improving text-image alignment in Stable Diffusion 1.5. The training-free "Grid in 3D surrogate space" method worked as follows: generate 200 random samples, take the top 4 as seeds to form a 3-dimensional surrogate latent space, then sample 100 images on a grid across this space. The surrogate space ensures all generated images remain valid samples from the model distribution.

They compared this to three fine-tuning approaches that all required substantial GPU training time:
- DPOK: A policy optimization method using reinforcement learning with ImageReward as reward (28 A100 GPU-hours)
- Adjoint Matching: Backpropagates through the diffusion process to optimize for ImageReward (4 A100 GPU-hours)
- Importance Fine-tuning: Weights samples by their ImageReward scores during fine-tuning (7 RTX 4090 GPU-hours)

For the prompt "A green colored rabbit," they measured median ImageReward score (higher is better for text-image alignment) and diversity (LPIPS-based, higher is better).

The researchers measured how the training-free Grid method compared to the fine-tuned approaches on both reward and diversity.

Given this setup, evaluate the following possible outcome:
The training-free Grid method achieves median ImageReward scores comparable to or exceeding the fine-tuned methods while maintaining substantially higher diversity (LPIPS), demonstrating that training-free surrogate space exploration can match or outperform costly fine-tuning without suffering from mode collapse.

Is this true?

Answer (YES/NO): NO